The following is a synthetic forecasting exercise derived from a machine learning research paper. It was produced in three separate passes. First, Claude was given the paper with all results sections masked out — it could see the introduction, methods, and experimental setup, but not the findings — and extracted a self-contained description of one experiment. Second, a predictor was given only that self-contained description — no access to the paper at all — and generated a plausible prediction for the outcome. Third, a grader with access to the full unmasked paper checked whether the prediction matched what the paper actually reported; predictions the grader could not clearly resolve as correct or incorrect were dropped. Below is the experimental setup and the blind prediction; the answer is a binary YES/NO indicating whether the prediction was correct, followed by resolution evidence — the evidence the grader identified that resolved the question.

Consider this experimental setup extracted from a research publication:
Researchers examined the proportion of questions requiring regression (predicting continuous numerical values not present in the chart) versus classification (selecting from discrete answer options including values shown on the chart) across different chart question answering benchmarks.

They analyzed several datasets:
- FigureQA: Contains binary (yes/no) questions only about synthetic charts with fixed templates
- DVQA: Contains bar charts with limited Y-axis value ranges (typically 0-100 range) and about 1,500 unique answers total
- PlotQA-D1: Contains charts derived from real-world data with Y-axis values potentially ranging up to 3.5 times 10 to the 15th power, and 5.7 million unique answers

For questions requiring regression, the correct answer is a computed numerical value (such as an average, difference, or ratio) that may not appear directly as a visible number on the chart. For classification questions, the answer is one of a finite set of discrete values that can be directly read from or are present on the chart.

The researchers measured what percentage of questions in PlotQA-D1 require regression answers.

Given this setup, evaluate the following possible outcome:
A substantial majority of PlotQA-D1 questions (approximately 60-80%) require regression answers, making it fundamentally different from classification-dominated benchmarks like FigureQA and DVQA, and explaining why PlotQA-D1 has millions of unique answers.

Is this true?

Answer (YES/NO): NO